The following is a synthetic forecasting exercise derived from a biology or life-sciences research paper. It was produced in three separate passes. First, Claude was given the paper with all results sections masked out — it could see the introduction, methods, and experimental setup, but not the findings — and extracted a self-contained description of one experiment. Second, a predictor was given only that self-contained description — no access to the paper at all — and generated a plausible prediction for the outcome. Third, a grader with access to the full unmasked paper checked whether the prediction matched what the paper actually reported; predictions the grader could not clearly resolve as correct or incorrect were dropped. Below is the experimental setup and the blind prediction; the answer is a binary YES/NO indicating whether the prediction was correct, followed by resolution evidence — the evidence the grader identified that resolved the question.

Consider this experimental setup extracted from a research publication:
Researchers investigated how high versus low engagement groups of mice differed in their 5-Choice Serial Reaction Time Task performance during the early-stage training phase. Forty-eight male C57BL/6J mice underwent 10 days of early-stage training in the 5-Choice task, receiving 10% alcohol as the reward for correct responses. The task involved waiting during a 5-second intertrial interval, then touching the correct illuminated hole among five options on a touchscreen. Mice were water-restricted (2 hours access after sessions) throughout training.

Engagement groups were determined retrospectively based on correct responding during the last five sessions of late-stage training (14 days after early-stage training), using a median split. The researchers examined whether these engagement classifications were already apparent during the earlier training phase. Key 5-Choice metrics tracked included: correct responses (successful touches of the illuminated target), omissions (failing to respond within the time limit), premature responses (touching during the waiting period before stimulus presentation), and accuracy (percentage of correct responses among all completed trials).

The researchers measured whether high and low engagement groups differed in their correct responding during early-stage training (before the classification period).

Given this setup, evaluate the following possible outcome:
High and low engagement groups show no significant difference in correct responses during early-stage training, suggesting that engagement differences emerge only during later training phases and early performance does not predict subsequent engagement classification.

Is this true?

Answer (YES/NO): NO